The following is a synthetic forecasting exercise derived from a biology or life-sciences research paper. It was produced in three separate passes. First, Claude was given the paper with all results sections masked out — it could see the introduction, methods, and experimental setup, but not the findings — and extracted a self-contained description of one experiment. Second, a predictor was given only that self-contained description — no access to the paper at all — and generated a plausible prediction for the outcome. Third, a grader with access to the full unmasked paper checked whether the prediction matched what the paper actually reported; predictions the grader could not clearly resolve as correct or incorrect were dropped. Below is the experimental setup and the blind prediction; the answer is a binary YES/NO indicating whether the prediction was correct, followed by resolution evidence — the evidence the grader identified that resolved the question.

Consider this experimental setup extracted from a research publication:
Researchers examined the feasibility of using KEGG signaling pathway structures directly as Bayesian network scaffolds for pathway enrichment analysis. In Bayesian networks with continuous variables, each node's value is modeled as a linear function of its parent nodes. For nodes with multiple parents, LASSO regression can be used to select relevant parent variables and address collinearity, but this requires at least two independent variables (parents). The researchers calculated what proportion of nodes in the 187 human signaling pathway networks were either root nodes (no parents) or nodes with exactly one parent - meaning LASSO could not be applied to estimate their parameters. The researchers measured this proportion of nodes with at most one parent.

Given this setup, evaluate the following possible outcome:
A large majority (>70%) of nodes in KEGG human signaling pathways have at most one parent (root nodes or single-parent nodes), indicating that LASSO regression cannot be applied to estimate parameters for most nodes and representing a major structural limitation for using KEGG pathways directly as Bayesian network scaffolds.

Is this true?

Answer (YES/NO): NO